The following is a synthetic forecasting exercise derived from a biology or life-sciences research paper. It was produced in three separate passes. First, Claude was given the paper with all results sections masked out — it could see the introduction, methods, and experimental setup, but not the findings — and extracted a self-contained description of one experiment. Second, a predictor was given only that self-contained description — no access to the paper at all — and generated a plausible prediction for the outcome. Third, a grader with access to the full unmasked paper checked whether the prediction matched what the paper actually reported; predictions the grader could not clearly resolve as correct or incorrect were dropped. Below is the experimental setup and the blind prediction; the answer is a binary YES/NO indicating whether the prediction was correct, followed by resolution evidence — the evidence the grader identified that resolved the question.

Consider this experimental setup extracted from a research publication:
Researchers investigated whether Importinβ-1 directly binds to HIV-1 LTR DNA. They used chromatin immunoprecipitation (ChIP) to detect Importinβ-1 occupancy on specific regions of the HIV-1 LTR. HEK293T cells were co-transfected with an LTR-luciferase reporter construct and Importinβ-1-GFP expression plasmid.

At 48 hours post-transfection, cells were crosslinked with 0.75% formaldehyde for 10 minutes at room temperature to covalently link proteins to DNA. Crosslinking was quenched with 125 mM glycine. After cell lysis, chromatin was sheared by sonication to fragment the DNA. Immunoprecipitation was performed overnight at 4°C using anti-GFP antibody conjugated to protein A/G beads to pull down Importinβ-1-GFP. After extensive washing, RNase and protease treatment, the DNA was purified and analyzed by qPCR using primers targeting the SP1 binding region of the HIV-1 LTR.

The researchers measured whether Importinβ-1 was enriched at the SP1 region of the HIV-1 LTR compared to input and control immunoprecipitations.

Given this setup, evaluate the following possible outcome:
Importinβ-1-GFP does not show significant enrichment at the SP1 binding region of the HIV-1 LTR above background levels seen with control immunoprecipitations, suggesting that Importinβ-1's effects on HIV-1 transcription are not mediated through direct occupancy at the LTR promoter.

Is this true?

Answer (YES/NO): NO